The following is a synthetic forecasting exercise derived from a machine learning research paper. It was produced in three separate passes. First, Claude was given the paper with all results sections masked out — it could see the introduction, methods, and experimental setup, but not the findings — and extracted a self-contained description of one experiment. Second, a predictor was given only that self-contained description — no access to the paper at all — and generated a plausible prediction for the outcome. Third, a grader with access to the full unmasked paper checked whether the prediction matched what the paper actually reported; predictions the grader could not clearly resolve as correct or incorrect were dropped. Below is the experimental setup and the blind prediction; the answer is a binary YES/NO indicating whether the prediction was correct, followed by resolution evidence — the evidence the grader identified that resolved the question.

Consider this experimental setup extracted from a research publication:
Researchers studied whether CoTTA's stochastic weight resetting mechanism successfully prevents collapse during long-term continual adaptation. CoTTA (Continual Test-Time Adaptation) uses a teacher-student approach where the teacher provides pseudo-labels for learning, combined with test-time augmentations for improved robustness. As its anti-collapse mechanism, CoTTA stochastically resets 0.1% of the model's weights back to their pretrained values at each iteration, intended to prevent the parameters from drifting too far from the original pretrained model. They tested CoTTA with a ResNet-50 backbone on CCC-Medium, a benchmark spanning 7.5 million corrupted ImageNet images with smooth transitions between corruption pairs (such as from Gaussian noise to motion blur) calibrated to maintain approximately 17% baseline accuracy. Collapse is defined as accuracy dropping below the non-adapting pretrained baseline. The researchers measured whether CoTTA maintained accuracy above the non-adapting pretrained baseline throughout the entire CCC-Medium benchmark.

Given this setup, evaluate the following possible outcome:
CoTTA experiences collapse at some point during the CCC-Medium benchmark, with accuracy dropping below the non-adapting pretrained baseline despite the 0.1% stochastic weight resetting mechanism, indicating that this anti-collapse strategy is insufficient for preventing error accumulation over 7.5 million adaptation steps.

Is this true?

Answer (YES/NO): YES